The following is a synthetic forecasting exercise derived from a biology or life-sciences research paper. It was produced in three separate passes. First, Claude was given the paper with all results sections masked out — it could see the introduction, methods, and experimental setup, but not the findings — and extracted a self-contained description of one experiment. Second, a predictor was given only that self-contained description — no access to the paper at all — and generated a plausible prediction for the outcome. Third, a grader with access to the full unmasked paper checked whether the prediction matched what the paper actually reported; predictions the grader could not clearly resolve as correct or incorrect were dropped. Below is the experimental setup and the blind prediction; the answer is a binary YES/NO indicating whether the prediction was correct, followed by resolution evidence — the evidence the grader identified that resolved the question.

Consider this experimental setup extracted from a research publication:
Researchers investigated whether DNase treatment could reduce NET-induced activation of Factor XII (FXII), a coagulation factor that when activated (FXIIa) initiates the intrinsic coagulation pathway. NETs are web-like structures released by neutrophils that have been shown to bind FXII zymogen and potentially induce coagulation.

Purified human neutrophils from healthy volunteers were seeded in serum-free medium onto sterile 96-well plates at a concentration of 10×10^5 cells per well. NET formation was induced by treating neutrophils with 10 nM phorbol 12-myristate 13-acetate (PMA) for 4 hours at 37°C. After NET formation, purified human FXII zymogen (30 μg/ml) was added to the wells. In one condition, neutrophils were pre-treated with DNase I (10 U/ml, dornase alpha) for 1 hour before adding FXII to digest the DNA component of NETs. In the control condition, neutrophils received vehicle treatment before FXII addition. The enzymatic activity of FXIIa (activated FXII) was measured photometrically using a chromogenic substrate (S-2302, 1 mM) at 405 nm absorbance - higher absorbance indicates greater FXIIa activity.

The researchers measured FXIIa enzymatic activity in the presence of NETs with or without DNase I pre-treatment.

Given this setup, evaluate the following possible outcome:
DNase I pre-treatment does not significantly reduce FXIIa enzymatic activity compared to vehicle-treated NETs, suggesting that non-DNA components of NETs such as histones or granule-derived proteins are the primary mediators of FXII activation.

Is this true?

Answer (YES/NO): NO